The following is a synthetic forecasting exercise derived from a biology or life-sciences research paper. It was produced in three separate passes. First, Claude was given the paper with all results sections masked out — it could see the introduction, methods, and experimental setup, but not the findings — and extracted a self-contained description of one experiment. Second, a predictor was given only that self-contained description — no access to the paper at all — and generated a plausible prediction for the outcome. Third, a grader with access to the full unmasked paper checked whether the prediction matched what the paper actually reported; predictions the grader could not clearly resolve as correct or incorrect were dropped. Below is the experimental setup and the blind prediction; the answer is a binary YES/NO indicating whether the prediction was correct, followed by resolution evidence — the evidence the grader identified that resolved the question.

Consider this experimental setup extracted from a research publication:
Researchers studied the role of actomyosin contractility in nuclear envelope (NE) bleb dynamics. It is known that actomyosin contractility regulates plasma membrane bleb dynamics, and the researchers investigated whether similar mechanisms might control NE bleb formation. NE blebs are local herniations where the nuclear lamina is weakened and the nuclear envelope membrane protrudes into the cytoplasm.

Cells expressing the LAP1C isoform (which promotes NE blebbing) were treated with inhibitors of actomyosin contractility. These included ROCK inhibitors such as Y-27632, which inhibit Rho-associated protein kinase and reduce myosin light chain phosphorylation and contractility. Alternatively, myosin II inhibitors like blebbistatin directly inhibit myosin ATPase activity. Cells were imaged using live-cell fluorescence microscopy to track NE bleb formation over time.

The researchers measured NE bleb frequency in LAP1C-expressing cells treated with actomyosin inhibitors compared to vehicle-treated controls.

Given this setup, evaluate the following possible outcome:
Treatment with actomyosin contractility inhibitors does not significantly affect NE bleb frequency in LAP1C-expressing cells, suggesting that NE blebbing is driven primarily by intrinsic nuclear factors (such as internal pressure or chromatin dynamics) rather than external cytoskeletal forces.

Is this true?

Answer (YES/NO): NO